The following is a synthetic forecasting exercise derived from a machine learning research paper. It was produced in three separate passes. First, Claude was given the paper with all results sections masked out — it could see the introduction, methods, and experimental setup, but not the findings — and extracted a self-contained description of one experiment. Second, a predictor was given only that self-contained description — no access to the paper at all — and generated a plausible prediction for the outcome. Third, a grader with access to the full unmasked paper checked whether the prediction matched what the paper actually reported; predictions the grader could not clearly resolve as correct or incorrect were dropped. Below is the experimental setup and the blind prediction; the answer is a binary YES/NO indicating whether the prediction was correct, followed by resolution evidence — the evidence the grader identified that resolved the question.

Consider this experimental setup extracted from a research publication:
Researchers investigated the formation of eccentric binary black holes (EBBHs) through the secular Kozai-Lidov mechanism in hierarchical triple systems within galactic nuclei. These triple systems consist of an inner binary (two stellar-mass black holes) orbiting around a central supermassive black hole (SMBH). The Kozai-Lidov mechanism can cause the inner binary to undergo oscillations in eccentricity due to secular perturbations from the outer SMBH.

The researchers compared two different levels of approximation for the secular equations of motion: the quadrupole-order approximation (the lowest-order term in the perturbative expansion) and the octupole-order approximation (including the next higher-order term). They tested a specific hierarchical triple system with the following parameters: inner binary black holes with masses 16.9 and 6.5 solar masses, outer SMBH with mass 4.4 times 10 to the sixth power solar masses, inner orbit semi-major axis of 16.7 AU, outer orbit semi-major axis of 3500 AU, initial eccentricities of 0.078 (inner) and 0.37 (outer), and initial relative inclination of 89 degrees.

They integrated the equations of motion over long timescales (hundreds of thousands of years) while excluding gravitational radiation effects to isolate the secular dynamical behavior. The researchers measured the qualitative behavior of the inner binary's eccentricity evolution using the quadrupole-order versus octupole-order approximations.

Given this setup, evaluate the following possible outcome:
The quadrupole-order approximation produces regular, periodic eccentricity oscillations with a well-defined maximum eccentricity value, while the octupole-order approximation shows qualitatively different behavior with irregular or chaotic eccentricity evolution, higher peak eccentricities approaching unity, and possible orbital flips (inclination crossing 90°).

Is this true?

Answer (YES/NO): YES